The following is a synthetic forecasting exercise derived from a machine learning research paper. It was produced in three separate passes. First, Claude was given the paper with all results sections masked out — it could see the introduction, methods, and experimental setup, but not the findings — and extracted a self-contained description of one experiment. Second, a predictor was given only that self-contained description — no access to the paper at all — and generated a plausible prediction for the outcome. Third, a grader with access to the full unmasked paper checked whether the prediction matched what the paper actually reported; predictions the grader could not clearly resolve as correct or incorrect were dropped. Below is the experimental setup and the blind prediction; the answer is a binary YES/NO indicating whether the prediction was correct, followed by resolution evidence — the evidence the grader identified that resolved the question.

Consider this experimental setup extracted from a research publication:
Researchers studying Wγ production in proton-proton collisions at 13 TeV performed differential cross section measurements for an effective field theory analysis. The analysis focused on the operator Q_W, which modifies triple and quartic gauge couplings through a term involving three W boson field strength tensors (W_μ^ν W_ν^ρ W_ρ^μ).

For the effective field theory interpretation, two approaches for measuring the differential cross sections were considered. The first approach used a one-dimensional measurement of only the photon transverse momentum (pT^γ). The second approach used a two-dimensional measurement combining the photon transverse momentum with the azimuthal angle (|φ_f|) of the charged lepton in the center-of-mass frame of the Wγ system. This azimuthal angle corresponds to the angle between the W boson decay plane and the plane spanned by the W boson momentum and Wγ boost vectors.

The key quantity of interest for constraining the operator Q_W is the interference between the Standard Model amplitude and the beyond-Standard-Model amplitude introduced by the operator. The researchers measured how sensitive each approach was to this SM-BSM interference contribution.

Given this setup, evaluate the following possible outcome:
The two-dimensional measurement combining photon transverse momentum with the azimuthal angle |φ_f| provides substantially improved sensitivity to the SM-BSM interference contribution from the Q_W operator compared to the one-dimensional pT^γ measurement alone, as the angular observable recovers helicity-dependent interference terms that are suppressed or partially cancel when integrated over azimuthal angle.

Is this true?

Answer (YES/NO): YES